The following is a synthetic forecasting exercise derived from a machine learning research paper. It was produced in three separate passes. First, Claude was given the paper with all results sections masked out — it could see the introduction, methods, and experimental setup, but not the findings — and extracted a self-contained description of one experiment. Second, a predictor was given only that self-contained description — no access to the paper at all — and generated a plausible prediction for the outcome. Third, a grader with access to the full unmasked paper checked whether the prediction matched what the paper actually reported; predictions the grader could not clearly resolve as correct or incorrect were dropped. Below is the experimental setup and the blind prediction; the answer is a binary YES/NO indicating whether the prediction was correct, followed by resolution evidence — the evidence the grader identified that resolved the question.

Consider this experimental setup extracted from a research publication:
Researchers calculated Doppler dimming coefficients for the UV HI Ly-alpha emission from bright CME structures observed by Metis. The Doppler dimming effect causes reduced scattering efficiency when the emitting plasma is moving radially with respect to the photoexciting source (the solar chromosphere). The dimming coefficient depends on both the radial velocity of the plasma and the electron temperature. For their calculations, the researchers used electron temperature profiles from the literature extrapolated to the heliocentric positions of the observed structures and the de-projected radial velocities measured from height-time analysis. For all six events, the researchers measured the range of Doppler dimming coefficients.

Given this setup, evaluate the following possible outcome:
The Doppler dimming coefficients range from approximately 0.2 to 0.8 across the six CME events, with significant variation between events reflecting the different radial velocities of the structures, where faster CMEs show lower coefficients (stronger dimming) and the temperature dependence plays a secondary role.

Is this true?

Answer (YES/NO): NO